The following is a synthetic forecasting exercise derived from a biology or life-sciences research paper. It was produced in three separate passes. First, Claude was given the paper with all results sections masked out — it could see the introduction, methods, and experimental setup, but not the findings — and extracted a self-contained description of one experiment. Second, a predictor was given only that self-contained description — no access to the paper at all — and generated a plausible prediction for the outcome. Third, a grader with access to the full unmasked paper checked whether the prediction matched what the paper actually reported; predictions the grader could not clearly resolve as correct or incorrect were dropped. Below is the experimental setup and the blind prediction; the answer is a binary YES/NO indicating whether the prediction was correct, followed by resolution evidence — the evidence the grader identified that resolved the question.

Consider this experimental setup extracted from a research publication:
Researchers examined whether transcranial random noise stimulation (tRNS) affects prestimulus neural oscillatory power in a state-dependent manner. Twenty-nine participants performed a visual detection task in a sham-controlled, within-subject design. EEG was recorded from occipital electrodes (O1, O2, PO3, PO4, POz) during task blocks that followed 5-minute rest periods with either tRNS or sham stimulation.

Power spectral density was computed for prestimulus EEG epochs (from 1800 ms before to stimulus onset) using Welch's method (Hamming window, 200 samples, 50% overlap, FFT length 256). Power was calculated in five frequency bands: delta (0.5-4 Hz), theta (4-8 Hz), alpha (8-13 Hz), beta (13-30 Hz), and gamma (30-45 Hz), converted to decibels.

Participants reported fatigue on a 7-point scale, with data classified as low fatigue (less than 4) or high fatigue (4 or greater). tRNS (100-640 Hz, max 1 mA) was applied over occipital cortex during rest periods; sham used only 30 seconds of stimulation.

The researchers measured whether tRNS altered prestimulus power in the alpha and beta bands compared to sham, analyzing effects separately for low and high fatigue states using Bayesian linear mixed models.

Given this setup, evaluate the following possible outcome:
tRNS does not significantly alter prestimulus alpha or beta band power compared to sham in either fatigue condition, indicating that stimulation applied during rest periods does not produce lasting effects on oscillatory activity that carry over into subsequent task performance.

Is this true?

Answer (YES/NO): NO